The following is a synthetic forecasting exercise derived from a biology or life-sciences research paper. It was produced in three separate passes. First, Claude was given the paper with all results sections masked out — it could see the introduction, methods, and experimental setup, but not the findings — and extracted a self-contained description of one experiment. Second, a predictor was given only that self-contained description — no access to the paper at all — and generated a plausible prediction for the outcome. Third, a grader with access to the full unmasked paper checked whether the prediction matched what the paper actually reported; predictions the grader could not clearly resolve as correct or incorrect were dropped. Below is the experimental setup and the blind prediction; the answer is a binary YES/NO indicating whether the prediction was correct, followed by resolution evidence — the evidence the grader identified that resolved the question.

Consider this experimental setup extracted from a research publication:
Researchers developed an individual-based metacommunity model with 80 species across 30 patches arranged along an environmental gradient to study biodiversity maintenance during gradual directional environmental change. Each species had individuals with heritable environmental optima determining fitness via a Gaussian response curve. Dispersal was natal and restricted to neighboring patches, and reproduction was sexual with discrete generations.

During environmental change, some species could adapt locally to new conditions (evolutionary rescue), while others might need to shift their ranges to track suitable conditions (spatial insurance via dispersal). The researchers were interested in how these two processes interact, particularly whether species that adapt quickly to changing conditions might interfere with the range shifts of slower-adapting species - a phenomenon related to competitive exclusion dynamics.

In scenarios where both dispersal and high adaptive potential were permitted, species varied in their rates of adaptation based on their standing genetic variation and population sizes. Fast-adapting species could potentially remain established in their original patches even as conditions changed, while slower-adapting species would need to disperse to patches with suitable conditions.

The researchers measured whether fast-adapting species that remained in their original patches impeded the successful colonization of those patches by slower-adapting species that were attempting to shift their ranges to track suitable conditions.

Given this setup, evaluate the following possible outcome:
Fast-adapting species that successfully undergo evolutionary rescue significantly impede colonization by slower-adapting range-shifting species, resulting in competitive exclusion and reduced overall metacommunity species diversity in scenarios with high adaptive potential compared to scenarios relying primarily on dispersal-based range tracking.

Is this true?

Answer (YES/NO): YES